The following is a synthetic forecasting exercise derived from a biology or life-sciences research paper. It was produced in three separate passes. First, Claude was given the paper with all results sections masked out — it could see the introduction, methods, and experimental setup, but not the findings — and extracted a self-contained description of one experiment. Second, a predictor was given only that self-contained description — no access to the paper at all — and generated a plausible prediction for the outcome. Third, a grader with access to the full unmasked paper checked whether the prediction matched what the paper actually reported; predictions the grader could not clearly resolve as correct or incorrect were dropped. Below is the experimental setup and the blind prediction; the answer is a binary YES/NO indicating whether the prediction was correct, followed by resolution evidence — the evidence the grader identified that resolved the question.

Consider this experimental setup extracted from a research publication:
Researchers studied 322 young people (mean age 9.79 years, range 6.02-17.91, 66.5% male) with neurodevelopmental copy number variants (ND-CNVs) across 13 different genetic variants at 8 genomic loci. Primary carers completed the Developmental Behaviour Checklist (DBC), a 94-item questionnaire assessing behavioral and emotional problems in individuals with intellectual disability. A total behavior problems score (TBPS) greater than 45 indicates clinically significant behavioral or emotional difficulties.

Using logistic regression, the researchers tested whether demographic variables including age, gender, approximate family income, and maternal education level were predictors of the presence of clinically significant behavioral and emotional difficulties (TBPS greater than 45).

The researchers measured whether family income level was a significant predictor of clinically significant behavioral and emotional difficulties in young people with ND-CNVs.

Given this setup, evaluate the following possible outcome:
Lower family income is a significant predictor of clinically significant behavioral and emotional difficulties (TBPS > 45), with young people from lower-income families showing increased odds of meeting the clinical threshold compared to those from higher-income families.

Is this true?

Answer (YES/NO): YES